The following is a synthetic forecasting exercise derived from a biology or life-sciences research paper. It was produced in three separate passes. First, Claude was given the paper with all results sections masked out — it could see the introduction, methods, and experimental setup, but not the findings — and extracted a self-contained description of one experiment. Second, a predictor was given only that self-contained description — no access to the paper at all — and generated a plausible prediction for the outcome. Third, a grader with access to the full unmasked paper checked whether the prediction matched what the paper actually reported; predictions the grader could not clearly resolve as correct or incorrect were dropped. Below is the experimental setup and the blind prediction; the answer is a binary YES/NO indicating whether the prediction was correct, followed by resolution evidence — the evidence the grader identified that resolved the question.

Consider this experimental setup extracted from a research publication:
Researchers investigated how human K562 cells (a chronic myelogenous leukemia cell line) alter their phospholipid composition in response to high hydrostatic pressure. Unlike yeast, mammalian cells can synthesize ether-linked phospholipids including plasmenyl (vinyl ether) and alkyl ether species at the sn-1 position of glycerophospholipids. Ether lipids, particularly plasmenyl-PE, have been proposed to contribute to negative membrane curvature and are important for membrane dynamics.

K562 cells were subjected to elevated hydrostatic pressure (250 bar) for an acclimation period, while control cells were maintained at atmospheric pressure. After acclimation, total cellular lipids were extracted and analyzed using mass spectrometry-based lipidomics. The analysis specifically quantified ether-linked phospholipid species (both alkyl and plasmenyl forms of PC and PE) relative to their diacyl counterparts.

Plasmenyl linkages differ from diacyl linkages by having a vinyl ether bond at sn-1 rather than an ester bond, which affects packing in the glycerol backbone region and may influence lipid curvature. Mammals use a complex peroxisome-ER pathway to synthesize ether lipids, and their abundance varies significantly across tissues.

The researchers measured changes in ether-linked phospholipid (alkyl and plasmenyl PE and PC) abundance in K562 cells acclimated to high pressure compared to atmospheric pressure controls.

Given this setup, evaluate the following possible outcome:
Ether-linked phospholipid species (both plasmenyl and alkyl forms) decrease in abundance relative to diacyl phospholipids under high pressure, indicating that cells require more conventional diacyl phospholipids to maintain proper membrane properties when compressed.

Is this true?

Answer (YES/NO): NO